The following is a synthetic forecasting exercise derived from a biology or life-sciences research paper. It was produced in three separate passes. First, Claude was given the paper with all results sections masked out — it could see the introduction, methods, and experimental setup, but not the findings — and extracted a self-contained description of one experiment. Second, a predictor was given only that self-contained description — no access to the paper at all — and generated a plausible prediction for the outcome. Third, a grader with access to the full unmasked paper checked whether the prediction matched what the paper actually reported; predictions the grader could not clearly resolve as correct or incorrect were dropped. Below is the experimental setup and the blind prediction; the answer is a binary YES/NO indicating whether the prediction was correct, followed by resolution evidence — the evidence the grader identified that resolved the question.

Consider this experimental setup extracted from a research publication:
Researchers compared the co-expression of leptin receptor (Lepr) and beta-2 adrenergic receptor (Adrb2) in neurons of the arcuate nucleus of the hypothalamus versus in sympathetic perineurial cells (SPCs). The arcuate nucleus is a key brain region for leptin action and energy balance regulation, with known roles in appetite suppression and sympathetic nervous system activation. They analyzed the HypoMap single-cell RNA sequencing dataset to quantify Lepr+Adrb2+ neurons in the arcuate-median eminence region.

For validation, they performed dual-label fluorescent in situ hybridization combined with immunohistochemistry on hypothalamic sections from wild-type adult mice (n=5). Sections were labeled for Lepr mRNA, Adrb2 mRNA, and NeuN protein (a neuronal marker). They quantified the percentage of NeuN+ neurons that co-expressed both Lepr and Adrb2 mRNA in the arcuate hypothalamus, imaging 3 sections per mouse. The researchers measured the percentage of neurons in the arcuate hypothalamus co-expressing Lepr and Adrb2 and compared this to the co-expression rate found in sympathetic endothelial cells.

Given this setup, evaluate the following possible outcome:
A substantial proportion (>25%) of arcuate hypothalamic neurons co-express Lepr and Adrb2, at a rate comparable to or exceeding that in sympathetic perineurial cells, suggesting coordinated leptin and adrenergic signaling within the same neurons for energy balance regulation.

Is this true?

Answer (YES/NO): NO